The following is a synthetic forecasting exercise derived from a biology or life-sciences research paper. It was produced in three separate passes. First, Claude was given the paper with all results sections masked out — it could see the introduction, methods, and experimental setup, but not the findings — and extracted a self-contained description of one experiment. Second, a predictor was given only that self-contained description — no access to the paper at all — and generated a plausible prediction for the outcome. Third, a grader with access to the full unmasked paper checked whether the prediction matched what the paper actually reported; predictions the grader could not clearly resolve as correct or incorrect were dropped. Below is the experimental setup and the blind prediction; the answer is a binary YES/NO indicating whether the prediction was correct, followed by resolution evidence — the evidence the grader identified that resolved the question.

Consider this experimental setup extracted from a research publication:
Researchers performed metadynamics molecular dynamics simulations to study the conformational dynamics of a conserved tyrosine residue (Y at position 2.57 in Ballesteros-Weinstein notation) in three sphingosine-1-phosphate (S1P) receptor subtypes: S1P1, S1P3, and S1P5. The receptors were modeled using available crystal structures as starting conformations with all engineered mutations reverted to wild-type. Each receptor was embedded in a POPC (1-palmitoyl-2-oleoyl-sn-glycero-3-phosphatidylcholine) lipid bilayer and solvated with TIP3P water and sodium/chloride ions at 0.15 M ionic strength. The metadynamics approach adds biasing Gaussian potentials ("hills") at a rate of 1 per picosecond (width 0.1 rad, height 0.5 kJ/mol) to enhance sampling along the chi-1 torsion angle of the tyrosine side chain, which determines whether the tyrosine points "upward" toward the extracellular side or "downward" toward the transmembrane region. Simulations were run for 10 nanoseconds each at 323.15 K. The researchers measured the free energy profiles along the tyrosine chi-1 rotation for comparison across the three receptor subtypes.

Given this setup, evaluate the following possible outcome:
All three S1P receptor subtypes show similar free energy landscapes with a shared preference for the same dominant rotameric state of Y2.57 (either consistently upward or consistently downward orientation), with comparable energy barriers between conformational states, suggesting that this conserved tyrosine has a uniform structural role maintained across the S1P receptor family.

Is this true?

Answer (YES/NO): NO